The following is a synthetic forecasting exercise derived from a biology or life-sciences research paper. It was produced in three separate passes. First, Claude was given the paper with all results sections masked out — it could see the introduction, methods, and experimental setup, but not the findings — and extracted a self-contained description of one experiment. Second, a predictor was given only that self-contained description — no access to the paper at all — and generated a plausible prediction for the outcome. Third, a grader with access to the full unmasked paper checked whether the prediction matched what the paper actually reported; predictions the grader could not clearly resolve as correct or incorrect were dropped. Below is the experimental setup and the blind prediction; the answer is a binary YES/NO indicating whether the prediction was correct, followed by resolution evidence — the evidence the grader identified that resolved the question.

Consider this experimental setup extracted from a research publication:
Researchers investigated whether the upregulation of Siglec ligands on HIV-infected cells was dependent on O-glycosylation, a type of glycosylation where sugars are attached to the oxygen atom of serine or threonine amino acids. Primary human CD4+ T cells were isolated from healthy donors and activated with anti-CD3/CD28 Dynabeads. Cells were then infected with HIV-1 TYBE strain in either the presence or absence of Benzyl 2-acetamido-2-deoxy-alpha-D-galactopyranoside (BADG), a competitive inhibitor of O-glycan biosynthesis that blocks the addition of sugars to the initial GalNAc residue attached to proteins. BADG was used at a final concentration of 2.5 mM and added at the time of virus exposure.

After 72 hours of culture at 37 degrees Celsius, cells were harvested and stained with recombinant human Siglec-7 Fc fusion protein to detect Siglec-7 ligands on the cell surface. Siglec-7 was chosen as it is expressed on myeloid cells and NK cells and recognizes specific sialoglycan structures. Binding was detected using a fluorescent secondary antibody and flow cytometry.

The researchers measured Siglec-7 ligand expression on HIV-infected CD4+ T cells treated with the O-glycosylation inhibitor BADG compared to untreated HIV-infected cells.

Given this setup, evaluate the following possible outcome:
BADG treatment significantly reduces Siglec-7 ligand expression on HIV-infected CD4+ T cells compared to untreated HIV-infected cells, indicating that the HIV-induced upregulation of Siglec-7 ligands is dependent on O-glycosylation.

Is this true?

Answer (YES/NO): YES